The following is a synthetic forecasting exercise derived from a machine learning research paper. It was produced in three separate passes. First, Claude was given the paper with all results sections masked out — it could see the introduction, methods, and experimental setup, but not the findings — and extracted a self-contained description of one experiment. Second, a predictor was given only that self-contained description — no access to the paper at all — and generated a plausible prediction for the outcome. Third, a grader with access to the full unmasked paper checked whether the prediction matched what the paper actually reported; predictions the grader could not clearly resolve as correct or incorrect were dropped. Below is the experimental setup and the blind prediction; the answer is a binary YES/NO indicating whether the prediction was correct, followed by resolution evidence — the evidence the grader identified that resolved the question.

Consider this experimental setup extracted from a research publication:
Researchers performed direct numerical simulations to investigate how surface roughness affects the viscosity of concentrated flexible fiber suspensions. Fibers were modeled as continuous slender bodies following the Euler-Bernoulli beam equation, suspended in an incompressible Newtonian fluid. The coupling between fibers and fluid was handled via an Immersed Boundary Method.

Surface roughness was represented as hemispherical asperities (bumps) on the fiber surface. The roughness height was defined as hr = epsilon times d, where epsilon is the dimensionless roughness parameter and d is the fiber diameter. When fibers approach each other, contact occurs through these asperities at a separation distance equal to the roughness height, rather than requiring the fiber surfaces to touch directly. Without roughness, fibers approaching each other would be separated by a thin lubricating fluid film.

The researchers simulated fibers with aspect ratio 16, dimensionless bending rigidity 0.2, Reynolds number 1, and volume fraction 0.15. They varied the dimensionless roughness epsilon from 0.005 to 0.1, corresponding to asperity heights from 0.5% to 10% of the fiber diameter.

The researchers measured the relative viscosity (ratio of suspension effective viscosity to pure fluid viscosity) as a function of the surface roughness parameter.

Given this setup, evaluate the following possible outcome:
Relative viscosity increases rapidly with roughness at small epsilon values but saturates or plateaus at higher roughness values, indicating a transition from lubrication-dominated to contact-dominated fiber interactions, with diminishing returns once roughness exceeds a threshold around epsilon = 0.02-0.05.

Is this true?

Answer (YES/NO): NO